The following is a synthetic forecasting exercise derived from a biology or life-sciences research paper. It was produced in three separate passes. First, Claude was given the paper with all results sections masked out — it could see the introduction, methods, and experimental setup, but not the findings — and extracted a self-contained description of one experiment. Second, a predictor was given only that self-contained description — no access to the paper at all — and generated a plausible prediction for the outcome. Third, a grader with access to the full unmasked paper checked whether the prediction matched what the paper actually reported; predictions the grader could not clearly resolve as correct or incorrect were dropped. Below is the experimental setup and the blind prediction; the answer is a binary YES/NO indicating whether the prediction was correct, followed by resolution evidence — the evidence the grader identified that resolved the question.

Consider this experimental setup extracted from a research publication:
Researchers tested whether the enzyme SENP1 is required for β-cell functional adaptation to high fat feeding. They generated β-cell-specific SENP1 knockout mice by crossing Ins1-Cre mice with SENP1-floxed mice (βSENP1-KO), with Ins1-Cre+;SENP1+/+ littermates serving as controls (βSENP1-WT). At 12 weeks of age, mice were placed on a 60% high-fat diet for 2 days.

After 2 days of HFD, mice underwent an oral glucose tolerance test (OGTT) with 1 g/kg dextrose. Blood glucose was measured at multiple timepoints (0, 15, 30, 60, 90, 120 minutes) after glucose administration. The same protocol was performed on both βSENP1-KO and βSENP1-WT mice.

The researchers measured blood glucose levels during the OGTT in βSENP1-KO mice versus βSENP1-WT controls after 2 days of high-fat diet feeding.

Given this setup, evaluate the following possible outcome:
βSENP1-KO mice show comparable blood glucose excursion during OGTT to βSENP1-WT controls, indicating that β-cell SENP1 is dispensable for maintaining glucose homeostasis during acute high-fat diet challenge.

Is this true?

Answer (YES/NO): YES